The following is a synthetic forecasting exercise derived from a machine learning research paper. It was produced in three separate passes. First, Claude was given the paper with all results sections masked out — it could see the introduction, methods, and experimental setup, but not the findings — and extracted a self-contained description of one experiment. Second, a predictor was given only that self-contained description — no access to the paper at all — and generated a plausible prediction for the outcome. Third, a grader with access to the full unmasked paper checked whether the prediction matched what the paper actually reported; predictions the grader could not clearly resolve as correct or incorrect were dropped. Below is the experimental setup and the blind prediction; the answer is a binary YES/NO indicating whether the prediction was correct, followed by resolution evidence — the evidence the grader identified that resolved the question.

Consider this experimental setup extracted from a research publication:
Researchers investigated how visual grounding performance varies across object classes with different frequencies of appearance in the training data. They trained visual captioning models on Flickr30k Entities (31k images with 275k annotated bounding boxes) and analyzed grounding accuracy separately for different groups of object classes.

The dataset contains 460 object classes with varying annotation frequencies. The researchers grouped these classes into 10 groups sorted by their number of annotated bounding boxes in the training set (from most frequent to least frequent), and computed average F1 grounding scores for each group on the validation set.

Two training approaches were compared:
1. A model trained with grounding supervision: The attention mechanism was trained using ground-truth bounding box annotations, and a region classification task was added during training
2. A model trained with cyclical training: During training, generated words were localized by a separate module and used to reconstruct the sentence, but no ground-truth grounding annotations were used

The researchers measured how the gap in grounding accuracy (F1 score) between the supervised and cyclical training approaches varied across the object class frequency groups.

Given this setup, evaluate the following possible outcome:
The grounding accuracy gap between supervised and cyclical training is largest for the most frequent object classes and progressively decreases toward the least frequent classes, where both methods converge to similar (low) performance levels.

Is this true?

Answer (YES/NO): NO